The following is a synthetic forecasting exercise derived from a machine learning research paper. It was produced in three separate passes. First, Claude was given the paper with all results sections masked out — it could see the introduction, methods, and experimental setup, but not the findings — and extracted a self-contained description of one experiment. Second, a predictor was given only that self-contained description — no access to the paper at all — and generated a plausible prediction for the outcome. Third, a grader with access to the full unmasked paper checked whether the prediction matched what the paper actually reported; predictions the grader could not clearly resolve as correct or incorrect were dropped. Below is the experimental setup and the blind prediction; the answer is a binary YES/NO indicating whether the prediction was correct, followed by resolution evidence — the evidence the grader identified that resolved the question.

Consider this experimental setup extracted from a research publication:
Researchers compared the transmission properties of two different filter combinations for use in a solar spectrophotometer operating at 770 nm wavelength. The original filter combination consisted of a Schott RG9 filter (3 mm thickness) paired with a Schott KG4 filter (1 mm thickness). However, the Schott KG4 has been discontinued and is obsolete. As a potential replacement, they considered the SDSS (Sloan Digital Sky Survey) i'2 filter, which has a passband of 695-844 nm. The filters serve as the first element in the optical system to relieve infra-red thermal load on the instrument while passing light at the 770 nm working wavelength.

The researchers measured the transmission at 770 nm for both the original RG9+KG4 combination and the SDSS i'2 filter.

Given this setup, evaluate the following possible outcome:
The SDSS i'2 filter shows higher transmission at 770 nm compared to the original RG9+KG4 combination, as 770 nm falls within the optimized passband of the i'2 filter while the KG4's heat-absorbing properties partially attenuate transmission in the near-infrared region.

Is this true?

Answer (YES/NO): YES